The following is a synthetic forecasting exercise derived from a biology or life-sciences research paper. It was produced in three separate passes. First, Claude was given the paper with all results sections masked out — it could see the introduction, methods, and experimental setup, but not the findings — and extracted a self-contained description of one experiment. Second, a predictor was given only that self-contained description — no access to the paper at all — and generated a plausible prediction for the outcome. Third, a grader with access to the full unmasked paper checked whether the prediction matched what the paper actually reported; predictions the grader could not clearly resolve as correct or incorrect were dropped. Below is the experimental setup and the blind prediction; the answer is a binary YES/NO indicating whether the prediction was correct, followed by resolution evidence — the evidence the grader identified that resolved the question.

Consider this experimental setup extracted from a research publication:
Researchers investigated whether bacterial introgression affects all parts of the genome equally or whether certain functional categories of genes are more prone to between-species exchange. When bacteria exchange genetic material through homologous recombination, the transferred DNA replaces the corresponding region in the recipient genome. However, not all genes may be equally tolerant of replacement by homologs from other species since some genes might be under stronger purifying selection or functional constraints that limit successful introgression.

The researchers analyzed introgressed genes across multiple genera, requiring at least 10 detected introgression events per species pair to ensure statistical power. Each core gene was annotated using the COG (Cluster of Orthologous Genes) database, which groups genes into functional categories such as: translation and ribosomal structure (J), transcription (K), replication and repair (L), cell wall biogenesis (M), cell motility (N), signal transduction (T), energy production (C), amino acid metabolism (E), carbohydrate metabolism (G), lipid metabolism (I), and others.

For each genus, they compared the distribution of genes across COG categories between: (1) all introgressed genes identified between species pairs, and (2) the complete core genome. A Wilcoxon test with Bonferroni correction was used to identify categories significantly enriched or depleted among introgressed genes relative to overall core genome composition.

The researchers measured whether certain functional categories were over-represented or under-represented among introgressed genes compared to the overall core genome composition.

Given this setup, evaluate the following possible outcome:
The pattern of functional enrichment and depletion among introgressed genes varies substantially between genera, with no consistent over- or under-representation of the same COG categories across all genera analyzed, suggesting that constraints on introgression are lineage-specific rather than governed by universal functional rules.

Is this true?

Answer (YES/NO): NO